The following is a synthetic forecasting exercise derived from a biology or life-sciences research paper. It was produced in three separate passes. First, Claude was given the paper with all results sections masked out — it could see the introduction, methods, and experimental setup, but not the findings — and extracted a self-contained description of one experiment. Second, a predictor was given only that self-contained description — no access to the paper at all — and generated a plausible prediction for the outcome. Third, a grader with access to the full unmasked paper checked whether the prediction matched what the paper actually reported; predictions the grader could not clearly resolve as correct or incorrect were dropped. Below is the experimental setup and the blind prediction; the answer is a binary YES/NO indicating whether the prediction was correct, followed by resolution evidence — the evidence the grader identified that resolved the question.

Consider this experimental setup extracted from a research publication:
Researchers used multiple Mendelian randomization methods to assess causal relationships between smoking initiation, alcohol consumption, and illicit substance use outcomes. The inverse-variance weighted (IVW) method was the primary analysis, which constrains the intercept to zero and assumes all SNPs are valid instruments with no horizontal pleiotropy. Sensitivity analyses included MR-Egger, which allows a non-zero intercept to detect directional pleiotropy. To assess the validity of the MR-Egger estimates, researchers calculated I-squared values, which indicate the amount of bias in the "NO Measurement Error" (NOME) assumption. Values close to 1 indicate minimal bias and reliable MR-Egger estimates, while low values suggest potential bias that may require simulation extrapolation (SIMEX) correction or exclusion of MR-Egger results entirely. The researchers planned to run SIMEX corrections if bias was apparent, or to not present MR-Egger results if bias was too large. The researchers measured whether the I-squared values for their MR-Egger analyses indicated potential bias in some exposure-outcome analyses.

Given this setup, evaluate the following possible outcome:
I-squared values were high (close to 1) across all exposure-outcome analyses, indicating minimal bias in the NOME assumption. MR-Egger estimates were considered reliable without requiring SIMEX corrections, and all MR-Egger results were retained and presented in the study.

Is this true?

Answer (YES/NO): NO